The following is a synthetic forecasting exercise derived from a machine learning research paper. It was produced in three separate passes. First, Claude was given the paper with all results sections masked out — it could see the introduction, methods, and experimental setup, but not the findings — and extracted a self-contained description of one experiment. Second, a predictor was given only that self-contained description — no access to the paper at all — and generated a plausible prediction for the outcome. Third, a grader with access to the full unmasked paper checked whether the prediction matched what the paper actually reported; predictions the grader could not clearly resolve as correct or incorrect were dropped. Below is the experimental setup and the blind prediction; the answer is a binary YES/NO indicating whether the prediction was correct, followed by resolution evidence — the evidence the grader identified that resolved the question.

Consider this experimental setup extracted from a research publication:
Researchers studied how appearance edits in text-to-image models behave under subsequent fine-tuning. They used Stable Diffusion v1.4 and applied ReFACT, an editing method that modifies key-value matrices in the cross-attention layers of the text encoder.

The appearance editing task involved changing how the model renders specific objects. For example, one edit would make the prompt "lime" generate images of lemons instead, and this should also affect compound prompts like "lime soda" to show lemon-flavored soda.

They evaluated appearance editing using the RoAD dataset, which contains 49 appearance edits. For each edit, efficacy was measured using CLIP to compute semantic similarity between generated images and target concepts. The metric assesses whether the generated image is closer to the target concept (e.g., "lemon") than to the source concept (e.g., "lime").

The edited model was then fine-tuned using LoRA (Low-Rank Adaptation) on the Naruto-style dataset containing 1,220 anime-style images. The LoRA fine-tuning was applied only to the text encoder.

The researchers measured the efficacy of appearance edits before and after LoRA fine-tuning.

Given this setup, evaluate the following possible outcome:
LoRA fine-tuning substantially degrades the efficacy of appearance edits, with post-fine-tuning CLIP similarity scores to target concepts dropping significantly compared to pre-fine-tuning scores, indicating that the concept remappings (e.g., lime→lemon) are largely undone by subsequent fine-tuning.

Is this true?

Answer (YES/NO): NO